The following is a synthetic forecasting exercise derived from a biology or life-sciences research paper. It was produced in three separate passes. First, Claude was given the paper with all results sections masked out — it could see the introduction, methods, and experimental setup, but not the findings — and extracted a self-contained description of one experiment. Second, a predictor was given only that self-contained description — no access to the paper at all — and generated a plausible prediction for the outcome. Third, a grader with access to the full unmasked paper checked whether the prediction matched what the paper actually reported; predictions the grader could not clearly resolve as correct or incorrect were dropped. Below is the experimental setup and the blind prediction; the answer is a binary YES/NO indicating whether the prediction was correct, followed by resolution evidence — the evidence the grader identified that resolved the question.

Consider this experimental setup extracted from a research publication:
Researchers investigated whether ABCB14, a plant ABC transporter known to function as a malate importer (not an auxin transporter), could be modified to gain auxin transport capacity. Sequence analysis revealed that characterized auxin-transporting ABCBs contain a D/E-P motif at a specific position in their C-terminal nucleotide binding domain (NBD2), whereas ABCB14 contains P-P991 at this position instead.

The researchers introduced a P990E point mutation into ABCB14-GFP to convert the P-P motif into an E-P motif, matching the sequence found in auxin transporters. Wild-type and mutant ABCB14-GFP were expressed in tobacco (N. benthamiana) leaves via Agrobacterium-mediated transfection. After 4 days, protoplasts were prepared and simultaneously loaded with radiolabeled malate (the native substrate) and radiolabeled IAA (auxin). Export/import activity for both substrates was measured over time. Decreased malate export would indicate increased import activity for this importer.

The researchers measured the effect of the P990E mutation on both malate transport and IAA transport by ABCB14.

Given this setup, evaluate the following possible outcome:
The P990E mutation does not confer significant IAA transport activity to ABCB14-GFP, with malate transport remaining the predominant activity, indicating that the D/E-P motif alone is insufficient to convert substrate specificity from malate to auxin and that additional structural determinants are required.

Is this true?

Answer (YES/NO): NO